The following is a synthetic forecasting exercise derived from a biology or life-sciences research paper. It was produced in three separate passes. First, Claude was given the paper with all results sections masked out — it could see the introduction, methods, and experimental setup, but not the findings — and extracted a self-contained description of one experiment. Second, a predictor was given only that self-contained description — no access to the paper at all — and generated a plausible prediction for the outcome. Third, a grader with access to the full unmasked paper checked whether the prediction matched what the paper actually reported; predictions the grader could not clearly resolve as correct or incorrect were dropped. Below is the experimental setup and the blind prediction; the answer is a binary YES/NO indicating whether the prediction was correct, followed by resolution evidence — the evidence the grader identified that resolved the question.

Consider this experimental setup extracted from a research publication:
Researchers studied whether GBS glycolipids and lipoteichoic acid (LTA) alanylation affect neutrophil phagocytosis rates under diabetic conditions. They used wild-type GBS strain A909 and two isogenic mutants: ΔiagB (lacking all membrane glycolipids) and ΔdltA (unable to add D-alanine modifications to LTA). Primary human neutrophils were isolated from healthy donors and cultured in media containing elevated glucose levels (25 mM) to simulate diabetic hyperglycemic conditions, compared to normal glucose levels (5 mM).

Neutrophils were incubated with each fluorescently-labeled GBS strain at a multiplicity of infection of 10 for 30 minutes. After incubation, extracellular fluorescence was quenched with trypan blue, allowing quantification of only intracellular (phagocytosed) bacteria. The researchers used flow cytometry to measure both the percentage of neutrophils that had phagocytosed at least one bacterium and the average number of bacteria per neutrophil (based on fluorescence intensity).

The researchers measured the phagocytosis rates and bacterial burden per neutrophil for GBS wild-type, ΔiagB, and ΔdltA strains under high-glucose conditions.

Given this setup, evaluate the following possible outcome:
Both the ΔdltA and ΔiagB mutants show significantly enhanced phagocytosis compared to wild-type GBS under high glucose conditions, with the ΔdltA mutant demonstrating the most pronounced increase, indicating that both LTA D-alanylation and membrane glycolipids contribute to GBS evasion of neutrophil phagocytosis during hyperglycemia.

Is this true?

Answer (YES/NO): NO